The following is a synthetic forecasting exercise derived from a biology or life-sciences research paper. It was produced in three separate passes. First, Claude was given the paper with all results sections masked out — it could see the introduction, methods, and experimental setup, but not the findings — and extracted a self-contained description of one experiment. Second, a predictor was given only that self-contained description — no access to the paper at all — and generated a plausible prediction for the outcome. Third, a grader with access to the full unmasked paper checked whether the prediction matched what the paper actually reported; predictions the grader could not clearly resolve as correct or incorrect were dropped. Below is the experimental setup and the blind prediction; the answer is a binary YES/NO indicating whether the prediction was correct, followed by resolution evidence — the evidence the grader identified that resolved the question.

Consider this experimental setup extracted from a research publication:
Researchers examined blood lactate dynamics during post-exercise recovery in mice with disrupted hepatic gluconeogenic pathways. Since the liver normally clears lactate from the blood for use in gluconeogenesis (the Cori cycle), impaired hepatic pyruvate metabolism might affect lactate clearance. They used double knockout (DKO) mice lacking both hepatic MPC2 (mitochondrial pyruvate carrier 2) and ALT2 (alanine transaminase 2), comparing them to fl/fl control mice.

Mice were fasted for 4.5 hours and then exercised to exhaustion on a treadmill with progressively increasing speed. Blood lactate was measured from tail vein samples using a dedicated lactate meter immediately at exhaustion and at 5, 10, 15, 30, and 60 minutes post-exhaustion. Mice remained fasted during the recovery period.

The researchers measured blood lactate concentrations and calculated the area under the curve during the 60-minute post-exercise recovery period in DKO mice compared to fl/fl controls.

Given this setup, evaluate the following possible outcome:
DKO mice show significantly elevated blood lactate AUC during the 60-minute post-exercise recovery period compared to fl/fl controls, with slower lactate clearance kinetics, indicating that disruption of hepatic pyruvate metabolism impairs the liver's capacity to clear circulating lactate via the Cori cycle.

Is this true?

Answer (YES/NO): YES